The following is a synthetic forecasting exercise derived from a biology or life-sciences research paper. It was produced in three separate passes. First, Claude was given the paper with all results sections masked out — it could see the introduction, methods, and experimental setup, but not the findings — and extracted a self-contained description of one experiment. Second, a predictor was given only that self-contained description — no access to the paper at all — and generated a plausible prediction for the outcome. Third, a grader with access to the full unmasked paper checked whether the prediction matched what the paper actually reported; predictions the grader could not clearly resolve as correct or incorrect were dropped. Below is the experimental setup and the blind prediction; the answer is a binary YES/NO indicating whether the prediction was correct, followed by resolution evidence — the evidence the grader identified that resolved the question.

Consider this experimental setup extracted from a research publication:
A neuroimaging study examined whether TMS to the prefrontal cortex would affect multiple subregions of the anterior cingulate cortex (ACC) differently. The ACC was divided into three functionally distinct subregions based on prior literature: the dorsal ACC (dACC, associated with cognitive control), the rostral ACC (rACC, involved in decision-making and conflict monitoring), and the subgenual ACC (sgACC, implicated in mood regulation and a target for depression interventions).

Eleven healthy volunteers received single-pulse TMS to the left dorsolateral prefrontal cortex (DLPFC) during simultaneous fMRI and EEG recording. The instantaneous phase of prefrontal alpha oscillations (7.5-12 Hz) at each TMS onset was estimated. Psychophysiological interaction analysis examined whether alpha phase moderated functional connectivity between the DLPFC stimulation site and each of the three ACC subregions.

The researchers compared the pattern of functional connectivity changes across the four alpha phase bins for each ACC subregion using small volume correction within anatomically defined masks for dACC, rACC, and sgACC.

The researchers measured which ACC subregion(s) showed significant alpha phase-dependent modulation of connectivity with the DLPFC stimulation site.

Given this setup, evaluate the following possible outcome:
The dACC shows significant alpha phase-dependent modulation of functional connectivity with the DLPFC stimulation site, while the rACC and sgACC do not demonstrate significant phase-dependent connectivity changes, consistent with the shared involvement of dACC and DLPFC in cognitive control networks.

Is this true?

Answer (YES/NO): NO